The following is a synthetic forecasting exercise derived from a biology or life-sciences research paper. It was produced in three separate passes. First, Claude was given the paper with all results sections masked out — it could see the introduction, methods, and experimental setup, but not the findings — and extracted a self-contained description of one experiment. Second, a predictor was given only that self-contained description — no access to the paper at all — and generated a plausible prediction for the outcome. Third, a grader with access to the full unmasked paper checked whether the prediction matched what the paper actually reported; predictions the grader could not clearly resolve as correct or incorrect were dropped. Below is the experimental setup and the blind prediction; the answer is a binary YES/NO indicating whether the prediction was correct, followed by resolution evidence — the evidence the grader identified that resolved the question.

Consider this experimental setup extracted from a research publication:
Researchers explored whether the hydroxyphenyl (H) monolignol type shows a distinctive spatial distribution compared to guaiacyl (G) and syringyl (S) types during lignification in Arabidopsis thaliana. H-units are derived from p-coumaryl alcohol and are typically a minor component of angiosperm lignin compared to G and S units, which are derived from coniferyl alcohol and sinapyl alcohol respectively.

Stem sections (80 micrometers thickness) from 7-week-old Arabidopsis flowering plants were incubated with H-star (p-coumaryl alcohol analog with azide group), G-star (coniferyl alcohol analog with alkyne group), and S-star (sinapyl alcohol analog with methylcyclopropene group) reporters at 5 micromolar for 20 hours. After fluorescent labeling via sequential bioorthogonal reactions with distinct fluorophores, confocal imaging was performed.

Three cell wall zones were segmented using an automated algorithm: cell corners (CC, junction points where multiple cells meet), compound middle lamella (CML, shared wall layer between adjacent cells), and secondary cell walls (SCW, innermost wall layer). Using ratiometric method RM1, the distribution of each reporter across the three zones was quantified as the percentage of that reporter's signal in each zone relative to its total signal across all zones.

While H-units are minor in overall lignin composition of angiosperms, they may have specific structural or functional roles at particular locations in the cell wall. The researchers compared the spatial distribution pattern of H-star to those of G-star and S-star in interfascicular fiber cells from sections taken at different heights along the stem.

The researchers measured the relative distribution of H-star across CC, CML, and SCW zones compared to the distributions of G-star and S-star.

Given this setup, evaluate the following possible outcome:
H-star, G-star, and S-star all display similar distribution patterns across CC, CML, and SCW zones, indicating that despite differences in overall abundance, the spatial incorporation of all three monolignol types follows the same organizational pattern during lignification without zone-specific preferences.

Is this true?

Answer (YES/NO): NO